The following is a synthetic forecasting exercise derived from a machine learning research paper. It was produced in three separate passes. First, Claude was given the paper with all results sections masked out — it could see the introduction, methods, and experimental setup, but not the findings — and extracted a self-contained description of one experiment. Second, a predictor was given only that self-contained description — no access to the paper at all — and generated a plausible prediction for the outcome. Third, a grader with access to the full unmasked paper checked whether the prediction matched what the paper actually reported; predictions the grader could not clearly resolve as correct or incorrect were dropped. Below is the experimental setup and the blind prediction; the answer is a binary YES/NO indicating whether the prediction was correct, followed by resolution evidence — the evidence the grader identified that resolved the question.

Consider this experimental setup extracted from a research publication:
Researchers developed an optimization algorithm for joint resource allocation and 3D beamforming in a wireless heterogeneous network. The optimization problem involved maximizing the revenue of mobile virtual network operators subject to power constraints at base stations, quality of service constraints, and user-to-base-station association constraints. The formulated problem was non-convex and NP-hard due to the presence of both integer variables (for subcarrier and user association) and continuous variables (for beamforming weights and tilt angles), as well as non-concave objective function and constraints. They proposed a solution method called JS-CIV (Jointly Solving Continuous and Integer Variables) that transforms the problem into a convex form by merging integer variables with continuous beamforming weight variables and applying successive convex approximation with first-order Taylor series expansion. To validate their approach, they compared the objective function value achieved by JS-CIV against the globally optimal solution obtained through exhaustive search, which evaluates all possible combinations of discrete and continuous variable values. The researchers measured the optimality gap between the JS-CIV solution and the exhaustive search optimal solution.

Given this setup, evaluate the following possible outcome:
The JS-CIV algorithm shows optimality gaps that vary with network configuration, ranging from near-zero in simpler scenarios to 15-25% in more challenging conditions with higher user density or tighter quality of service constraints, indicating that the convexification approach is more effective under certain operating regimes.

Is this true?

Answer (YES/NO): NO